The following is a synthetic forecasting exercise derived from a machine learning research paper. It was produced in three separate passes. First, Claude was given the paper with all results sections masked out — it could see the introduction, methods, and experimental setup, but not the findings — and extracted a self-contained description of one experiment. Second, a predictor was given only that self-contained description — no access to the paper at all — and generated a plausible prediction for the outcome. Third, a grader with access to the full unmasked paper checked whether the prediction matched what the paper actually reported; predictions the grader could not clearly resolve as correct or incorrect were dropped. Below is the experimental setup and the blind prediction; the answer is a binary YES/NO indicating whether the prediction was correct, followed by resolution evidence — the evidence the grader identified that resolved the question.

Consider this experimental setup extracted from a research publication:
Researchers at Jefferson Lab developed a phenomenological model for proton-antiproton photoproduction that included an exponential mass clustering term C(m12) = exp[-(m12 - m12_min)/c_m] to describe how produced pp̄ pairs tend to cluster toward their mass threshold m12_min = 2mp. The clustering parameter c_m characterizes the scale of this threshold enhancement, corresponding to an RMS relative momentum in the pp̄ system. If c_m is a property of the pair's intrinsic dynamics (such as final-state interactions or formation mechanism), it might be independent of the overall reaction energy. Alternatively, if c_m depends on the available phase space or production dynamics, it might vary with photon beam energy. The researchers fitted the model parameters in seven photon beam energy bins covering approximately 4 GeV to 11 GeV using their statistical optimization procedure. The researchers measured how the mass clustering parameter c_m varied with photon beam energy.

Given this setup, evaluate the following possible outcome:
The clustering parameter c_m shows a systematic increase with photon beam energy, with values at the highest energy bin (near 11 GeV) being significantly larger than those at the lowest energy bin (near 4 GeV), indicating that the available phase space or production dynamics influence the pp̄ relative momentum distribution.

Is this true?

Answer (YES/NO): NO